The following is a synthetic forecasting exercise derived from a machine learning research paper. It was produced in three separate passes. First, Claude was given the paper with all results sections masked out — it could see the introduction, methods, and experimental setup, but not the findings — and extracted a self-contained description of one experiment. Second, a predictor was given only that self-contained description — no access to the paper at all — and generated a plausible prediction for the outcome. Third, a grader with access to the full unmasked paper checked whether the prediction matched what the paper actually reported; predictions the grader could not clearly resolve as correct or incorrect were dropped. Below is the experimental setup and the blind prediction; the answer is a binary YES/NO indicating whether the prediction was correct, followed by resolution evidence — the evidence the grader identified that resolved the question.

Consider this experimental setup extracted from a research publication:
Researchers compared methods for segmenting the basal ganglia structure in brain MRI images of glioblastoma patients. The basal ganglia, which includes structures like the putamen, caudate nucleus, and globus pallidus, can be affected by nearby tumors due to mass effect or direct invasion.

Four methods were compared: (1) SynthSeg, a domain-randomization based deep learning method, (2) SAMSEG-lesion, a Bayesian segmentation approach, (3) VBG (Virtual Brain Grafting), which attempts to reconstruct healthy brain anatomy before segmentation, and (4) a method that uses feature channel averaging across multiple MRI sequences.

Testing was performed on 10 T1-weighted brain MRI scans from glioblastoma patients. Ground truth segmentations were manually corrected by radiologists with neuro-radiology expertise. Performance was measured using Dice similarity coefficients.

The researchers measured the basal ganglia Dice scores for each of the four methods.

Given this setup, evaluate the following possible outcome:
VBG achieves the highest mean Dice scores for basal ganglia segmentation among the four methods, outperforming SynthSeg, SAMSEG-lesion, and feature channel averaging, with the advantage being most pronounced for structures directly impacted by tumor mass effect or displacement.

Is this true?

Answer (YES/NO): NO